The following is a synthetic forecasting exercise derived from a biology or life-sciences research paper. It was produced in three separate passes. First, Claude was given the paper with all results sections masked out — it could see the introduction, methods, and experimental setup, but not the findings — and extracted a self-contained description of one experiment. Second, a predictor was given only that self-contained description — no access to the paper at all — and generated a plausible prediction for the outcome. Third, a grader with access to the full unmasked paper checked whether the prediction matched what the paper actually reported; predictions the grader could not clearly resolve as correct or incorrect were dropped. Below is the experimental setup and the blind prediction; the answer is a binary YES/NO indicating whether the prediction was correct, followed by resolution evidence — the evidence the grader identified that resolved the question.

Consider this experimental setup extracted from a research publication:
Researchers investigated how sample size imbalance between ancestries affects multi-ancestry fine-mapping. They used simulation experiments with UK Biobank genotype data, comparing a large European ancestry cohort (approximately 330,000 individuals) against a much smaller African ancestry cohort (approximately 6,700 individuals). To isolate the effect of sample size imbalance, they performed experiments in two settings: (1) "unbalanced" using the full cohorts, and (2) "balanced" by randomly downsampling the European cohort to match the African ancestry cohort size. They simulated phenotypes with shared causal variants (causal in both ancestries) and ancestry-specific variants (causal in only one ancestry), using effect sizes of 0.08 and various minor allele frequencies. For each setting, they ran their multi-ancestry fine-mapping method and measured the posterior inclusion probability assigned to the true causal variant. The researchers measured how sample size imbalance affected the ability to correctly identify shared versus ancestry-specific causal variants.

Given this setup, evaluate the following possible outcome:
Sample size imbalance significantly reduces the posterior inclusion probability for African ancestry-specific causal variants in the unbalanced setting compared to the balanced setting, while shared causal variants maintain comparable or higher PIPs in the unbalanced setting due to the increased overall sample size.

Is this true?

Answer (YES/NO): NO